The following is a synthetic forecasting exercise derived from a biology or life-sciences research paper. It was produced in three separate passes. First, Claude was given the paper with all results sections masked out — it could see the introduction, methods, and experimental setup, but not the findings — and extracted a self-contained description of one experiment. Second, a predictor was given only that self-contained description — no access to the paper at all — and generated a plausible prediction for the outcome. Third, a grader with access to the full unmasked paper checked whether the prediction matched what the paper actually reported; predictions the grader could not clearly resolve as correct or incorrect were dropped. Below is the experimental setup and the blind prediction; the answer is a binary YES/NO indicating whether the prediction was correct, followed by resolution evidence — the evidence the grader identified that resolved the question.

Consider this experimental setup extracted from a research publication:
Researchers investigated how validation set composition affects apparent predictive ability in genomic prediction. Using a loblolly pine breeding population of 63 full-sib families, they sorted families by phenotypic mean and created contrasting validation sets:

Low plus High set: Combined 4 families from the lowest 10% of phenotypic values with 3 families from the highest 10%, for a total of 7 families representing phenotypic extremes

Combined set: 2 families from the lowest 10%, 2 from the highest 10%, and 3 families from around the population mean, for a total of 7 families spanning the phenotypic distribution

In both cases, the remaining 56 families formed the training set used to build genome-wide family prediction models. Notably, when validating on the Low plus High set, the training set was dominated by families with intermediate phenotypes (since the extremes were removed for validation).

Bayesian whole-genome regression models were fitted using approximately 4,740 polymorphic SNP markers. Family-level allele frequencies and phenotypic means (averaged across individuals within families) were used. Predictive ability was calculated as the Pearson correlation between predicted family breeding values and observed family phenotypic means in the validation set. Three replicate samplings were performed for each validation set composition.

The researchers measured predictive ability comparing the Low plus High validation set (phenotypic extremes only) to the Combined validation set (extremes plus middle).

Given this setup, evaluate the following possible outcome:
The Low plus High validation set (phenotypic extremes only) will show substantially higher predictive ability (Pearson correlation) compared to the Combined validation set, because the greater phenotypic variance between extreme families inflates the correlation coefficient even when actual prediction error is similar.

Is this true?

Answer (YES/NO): NO